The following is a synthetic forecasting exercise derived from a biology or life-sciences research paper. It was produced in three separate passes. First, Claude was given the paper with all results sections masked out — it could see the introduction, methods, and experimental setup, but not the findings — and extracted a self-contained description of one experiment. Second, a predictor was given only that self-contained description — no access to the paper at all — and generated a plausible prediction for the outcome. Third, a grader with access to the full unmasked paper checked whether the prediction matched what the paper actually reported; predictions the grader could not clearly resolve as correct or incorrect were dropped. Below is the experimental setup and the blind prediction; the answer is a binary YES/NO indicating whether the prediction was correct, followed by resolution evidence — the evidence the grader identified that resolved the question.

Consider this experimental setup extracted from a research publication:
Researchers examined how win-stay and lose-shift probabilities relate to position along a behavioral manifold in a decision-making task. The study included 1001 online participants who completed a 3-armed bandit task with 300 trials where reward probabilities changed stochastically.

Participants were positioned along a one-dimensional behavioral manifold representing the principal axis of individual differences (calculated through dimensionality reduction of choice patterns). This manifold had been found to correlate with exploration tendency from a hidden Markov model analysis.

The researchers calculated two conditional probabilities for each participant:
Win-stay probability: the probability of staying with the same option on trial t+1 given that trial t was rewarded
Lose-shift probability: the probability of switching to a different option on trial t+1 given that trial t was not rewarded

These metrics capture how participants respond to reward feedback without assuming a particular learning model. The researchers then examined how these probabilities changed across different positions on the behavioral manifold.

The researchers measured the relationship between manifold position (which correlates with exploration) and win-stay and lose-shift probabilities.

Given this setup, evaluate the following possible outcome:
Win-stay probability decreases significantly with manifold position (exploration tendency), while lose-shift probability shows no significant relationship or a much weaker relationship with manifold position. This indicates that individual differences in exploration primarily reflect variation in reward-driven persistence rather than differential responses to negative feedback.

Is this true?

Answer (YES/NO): NO